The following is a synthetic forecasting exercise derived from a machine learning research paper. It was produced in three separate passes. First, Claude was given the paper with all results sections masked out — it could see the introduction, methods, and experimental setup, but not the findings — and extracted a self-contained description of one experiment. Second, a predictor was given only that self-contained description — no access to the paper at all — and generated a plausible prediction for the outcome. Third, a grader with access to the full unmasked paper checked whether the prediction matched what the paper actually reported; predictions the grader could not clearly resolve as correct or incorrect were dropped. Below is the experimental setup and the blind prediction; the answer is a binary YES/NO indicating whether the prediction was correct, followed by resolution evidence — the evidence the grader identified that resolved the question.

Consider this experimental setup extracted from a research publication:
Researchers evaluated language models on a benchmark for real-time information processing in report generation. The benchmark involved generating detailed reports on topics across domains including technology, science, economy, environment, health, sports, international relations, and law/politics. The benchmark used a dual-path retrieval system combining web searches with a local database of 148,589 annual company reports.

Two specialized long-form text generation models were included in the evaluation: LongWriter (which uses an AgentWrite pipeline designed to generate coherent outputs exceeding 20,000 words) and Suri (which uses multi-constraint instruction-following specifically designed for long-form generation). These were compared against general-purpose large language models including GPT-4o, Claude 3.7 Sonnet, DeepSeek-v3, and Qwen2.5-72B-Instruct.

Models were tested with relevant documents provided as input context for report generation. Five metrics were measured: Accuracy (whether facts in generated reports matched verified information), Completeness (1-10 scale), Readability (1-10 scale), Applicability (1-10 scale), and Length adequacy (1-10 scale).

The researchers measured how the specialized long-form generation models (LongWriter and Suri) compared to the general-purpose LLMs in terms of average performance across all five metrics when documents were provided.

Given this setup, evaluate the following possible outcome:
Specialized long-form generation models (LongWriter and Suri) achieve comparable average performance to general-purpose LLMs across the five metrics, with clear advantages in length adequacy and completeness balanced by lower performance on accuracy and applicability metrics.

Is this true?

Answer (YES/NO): NO